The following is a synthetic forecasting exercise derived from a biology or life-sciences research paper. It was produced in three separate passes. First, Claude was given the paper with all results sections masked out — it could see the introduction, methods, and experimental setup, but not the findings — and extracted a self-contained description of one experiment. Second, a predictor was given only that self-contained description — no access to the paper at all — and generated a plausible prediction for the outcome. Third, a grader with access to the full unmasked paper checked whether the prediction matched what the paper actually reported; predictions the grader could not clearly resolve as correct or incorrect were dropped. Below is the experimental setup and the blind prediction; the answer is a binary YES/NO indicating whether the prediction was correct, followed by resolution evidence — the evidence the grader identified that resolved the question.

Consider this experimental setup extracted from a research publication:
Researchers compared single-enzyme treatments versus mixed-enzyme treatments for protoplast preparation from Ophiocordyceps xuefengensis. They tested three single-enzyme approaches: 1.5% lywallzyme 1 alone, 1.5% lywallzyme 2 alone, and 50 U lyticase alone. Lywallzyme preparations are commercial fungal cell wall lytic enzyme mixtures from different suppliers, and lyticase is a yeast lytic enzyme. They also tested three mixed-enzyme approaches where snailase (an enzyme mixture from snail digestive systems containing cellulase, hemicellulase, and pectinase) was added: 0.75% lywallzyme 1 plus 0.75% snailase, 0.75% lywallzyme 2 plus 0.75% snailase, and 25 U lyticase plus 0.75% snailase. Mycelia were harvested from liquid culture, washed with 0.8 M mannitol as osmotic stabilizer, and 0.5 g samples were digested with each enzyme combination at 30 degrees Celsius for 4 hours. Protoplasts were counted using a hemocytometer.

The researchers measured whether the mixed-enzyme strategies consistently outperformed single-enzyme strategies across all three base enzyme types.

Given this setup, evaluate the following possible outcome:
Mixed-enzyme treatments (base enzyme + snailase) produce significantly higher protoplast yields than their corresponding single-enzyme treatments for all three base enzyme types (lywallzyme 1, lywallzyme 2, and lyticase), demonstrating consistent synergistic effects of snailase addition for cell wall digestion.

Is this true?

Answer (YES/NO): YES